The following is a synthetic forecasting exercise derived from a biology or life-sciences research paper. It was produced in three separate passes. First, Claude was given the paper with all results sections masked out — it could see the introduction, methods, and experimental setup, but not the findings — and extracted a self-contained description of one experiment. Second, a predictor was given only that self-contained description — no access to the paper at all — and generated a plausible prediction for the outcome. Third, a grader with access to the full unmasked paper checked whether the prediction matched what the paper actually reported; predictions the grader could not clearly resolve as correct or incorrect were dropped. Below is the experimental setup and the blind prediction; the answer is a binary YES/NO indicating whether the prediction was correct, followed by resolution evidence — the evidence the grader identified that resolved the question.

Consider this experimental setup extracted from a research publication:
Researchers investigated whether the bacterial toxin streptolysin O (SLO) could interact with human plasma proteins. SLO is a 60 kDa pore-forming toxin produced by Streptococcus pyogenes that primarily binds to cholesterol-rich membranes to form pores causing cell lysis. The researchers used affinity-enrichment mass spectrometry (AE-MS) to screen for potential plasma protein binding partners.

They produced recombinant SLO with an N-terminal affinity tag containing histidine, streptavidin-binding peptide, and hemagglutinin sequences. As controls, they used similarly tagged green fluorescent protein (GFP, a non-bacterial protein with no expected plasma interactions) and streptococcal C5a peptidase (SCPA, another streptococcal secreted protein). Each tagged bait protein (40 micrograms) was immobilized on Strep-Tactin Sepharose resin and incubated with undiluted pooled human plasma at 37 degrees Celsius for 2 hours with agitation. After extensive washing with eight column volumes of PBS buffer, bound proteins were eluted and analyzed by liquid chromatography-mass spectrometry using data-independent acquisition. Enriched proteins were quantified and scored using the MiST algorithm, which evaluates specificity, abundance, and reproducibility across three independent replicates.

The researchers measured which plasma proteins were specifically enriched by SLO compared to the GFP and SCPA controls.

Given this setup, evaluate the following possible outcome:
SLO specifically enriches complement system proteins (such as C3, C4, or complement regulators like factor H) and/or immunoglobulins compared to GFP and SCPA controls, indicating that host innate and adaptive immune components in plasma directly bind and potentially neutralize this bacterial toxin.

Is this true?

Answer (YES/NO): YES